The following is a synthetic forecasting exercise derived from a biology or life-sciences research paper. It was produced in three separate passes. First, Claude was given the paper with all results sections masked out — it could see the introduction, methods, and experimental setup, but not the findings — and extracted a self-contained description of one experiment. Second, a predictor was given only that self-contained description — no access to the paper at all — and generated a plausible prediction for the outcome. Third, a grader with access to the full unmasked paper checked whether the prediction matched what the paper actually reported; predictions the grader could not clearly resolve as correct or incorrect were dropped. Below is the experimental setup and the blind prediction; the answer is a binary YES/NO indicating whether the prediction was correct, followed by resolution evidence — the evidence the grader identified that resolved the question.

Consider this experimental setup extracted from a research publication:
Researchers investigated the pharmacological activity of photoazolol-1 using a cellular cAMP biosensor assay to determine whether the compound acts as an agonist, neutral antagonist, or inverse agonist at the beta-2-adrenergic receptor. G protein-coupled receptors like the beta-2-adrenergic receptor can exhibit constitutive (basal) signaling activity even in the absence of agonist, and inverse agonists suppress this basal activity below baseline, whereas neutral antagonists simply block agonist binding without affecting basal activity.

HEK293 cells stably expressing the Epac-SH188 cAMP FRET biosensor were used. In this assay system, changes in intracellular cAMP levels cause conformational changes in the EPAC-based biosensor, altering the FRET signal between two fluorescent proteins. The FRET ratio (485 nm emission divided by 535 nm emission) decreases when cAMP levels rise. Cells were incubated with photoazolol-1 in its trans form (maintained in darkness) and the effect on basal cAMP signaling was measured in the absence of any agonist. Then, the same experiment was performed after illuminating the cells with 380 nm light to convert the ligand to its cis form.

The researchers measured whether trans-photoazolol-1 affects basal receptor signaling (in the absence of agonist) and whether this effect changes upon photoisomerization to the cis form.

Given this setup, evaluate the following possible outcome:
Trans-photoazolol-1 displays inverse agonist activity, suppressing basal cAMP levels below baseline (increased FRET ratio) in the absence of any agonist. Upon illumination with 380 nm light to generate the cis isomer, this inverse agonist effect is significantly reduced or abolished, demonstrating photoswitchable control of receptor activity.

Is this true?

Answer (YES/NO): YES